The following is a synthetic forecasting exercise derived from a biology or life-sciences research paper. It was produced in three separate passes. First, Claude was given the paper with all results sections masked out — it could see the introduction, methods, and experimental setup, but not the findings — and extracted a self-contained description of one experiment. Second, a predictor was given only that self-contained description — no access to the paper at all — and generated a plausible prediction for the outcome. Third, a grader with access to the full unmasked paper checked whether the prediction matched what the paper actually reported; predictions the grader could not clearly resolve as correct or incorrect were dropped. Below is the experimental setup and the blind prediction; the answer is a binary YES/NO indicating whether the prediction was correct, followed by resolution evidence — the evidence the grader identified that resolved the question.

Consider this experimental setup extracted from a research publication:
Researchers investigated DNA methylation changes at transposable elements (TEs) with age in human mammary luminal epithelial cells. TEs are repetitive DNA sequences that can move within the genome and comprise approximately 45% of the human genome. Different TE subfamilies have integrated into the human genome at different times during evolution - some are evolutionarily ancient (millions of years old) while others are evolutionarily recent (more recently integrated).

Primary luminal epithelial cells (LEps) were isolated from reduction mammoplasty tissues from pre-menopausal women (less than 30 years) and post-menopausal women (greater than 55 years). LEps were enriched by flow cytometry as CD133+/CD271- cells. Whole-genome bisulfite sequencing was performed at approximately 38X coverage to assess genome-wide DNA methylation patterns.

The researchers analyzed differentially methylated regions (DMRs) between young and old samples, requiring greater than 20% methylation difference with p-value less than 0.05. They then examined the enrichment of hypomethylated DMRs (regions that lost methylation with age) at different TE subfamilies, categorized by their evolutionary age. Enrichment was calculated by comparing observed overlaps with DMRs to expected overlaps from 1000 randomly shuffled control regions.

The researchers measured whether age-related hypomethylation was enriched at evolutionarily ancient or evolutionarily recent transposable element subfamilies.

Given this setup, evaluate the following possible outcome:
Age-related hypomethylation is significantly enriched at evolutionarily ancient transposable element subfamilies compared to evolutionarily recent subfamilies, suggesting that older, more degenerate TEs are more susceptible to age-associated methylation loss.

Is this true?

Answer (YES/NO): NO